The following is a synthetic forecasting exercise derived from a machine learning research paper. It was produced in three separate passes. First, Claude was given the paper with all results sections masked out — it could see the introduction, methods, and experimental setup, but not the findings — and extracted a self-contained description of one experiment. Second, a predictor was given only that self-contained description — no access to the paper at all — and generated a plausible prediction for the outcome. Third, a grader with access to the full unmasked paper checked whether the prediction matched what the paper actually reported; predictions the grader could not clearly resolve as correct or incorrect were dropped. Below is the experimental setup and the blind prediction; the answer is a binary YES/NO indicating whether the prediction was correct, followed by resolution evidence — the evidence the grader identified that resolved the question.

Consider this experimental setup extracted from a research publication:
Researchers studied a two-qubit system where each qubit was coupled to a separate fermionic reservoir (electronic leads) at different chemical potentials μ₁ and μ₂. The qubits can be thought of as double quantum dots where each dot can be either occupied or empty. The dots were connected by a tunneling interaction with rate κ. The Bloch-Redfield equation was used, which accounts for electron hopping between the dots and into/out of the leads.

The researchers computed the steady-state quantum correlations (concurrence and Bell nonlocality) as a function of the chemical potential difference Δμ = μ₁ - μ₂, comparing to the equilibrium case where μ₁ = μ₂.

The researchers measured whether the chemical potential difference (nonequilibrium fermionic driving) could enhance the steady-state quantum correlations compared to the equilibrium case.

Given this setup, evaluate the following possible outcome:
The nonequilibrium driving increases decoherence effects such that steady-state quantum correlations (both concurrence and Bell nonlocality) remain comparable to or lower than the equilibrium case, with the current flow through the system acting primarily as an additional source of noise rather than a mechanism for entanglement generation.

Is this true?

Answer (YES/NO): NO